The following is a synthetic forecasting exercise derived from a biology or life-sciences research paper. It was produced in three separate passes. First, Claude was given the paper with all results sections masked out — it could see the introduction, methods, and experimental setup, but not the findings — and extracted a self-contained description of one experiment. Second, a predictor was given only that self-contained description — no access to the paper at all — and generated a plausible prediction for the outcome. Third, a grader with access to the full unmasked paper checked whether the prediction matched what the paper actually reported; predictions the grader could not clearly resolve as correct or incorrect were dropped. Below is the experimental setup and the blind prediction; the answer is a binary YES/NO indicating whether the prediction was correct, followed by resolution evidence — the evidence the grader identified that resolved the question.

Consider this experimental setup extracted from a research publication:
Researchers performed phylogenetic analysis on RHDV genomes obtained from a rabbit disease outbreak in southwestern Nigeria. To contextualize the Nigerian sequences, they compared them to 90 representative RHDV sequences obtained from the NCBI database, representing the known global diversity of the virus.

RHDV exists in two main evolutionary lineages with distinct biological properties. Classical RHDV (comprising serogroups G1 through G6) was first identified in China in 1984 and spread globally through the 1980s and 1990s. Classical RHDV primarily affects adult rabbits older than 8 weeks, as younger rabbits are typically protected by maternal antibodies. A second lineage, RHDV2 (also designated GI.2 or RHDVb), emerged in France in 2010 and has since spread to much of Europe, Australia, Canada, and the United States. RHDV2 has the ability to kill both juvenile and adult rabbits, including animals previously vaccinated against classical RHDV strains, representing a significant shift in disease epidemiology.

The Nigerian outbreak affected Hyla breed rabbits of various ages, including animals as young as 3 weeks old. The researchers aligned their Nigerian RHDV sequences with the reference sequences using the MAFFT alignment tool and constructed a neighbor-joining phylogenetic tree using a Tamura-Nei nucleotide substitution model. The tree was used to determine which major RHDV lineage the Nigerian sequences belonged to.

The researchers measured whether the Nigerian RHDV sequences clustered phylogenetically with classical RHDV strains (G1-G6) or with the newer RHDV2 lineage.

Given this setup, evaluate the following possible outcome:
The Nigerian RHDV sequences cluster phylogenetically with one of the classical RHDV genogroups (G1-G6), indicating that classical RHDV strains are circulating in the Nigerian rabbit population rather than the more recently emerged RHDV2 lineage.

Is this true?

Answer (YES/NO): NO